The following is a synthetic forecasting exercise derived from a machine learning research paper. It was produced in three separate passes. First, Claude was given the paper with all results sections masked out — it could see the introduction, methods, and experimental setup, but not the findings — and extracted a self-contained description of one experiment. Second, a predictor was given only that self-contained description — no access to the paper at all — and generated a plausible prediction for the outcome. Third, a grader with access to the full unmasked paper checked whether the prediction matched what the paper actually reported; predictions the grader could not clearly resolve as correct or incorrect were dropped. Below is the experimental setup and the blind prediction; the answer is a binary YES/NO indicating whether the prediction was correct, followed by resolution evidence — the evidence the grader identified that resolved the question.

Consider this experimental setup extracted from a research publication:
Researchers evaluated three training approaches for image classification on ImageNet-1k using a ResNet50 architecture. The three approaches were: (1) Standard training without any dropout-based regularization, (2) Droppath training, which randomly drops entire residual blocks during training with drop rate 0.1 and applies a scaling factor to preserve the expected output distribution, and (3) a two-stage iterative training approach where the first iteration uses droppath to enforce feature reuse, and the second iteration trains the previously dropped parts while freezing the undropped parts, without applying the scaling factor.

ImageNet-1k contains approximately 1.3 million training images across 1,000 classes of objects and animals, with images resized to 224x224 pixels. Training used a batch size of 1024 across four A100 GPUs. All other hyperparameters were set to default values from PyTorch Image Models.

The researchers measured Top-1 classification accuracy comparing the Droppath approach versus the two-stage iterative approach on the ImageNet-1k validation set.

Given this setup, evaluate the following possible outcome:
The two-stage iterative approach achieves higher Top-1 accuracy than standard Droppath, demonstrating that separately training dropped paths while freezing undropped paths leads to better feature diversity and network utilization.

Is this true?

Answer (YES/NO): NO